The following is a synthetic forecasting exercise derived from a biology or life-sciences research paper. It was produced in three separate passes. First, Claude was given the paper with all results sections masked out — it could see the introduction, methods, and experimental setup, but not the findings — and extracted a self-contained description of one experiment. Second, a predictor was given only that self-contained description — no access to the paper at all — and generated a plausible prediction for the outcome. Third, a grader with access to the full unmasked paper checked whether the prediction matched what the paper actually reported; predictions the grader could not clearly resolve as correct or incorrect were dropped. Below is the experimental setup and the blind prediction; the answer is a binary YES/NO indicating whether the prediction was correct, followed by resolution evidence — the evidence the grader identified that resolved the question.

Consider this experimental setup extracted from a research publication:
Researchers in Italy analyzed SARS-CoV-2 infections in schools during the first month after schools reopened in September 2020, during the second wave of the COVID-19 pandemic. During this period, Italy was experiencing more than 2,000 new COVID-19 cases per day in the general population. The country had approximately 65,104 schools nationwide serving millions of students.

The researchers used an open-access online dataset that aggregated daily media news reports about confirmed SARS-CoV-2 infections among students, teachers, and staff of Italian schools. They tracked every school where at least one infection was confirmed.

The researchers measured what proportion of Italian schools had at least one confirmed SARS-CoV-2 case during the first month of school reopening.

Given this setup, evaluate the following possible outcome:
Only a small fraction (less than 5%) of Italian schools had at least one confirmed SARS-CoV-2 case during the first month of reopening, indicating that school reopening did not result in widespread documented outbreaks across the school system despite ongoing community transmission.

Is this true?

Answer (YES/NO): YES